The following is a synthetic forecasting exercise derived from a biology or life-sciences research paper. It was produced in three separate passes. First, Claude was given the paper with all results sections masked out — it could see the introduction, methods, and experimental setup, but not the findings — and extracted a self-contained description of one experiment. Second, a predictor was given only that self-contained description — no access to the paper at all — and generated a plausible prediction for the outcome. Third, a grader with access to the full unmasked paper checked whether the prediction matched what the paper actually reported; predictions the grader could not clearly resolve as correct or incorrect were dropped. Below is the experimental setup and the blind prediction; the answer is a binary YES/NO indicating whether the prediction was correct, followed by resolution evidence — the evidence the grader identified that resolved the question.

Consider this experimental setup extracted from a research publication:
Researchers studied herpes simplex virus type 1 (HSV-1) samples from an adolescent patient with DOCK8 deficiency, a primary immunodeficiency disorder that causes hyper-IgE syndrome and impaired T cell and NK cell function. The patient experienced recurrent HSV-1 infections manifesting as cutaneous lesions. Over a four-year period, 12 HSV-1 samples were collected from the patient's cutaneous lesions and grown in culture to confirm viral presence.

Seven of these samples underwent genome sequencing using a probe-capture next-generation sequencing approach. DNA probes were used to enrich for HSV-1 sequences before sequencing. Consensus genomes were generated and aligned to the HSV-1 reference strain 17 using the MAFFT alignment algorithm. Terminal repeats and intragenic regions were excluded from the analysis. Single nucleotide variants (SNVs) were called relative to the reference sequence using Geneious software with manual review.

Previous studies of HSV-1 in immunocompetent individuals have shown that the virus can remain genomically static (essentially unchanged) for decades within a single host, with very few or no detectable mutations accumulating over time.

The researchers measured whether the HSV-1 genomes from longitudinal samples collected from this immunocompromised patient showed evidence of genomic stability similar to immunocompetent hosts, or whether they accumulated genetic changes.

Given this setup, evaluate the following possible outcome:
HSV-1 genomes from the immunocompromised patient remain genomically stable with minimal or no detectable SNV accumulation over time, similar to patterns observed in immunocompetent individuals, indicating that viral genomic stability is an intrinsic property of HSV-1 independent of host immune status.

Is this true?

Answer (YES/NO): NO